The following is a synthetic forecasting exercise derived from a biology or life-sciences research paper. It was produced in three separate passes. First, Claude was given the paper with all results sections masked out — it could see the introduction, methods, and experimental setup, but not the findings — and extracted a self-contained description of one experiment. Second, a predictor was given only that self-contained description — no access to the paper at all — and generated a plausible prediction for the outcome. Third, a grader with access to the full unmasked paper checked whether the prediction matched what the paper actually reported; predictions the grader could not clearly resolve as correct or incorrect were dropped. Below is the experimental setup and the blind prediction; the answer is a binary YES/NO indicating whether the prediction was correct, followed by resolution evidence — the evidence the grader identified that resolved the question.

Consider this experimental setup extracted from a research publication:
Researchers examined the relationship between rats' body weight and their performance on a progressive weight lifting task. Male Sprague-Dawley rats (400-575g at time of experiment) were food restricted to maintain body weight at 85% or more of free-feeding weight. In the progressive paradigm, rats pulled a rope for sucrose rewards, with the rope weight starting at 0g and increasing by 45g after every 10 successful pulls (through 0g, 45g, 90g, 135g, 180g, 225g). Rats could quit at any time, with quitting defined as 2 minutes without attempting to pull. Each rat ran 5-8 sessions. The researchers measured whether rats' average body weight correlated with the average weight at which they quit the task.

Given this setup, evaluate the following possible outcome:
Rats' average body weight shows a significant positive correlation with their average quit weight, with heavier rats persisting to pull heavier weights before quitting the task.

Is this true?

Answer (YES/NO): NO